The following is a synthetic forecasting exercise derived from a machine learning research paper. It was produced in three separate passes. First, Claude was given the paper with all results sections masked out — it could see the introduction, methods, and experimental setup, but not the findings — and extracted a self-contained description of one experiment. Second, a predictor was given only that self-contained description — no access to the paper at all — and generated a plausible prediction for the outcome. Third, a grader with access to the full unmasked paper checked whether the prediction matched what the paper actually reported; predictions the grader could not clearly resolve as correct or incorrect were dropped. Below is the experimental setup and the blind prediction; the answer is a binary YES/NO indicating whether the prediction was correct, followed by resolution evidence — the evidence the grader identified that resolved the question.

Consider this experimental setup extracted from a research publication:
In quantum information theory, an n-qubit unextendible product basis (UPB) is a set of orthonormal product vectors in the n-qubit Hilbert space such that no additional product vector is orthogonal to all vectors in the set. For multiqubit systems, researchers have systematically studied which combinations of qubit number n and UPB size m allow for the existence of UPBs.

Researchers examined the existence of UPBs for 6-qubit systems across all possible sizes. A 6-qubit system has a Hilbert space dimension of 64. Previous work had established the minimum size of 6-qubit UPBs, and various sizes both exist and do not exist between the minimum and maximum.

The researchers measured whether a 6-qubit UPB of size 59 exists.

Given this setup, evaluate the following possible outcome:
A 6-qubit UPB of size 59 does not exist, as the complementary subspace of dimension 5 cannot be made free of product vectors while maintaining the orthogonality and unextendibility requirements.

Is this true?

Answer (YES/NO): YES